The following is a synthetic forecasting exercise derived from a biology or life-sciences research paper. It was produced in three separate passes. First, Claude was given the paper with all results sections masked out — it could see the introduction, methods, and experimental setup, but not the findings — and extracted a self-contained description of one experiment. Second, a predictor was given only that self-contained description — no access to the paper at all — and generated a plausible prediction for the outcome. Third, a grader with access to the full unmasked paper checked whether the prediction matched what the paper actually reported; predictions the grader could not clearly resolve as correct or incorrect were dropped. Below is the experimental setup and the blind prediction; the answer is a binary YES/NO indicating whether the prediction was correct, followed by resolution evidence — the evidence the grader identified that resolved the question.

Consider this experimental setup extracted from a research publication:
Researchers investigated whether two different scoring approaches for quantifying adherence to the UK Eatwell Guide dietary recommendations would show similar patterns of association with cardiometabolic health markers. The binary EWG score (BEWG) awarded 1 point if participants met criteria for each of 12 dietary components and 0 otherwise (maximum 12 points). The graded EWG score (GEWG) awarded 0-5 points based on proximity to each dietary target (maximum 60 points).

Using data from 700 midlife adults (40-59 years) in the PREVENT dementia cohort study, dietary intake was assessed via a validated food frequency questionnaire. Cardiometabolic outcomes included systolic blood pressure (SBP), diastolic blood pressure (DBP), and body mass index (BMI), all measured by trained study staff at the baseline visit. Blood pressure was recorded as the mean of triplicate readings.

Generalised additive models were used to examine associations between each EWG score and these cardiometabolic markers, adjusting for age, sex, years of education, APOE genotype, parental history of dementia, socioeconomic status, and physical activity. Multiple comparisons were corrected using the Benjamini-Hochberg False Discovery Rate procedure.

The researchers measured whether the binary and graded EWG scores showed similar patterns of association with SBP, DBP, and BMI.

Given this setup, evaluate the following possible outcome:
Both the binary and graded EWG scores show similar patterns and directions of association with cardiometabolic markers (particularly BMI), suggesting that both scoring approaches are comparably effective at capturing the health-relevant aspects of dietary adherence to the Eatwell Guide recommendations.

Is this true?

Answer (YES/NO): NO